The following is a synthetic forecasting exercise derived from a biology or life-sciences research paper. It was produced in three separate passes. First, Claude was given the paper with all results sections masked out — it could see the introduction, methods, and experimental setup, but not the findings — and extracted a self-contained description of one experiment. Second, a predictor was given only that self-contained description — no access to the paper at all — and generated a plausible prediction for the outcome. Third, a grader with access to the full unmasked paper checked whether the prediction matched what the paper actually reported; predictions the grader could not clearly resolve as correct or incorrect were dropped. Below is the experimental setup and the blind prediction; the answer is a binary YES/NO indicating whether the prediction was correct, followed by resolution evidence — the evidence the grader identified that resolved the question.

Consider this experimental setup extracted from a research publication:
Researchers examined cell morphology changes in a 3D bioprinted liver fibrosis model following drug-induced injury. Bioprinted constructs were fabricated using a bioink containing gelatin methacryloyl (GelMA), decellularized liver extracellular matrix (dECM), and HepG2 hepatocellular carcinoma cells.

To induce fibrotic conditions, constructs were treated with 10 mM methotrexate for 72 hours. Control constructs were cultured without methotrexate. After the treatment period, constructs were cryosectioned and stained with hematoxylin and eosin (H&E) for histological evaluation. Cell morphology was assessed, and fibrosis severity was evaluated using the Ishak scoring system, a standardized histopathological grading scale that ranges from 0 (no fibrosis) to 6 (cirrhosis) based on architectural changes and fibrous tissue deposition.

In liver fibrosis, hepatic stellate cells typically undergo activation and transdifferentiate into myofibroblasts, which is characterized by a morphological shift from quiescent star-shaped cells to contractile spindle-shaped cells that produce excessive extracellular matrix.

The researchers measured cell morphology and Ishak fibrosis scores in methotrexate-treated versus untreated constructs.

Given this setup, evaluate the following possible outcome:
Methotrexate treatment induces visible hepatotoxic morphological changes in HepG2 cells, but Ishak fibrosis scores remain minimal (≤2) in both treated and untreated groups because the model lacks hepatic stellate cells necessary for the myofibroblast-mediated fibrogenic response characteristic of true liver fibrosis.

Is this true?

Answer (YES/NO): NO